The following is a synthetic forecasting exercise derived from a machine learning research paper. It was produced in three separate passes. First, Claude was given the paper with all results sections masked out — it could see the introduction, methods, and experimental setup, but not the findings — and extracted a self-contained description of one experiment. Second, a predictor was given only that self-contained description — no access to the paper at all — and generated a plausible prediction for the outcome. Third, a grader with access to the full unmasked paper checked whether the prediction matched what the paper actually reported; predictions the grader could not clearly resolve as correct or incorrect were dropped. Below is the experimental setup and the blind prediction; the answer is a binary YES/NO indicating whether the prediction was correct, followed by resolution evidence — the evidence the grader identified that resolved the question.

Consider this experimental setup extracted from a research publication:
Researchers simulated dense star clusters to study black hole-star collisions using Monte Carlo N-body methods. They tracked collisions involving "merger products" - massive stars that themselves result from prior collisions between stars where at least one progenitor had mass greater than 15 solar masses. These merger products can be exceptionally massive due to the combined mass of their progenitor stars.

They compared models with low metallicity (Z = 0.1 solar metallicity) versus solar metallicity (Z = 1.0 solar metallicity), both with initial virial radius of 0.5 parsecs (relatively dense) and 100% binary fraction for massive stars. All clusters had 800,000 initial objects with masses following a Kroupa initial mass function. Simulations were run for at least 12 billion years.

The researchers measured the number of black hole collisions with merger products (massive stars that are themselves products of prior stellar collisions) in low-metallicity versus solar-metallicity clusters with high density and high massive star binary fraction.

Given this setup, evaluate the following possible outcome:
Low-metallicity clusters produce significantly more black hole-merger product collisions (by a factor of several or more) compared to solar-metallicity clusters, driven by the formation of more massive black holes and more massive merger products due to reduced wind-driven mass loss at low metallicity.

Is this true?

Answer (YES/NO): YES